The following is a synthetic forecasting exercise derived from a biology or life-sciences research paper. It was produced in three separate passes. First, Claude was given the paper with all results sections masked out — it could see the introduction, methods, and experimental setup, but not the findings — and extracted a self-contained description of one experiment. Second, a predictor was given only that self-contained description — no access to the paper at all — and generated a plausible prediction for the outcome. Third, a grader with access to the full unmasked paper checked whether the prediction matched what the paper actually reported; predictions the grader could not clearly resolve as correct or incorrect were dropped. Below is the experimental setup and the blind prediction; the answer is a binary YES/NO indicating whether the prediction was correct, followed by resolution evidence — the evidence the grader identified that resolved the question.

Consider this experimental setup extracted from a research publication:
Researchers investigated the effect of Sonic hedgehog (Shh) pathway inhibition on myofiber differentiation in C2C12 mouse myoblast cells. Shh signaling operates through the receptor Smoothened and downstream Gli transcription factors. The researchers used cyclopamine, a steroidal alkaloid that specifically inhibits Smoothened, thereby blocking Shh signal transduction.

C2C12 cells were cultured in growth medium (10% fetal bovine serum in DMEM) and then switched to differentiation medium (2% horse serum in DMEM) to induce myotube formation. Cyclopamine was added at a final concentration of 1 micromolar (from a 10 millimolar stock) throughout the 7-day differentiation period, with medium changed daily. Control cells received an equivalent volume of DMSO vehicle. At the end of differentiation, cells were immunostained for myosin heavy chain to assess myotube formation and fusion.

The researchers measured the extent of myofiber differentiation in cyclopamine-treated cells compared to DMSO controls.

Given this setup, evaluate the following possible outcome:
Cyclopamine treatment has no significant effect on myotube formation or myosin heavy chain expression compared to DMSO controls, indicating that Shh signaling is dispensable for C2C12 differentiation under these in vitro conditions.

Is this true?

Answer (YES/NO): NO